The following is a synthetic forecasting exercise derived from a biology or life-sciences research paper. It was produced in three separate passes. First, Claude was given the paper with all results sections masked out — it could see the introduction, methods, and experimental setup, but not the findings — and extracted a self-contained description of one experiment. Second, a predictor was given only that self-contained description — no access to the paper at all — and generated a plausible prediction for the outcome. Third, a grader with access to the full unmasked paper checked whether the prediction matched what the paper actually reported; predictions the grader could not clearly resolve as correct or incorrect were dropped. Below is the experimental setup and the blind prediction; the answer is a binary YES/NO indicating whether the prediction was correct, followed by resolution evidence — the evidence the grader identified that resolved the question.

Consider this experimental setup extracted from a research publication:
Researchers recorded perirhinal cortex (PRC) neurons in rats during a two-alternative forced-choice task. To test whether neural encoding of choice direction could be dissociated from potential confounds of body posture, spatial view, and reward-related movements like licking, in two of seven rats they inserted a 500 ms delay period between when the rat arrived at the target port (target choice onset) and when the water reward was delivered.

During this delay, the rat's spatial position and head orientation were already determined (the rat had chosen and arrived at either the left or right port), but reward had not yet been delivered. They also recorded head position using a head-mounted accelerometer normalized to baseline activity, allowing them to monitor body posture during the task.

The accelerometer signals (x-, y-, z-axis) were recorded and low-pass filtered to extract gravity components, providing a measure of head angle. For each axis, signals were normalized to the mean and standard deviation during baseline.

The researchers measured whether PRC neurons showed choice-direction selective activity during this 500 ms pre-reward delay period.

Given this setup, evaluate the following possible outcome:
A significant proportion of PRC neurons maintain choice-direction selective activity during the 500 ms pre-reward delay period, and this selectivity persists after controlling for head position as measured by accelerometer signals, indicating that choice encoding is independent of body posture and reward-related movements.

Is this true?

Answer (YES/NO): NO